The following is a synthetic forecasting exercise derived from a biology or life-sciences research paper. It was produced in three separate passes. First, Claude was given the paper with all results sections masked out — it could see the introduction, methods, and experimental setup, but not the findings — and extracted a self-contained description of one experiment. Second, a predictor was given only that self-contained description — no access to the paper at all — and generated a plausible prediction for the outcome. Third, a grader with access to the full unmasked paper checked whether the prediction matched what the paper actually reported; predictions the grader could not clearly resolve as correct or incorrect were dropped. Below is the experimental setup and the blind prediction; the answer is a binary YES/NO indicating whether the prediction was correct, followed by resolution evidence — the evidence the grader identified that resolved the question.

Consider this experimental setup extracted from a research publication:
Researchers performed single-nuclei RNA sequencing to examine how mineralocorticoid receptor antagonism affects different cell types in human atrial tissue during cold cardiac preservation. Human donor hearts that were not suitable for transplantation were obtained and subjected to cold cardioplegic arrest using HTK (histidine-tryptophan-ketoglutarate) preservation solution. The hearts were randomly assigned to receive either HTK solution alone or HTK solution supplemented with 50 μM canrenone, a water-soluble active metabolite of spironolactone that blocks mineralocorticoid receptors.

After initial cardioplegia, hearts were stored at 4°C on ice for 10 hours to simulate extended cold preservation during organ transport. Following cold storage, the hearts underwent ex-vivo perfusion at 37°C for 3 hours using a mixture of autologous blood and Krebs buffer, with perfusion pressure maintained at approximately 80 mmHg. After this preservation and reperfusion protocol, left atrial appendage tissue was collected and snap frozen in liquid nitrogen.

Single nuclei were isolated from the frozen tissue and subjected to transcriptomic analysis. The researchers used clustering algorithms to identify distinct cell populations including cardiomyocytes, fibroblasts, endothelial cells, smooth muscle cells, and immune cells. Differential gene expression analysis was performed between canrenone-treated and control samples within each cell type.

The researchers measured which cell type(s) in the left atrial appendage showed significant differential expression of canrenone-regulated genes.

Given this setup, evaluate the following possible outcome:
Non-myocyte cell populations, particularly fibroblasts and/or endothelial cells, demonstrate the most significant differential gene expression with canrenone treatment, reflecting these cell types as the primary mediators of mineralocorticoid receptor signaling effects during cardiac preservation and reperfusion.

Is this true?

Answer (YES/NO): NO